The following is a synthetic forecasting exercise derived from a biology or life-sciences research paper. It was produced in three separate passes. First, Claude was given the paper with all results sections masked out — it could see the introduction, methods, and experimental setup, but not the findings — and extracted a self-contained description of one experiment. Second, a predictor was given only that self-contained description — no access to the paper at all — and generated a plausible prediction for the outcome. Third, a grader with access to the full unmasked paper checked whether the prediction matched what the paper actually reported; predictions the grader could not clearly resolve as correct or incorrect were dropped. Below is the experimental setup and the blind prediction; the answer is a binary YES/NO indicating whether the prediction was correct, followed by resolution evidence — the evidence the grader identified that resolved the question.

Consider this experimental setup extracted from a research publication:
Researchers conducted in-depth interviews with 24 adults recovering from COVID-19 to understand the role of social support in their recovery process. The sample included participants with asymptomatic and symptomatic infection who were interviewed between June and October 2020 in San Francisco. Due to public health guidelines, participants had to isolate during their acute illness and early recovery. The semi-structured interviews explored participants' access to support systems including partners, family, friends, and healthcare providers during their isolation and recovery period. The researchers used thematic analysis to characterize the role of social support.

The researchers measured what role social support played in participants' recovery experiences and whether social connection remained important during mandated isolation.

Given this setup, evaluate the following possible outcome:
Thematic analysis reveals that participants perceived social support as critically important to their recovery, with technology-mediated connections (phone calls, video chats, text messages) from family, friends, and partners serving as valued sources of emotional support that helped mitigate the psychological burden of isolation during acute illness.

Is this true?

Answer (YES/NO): NO